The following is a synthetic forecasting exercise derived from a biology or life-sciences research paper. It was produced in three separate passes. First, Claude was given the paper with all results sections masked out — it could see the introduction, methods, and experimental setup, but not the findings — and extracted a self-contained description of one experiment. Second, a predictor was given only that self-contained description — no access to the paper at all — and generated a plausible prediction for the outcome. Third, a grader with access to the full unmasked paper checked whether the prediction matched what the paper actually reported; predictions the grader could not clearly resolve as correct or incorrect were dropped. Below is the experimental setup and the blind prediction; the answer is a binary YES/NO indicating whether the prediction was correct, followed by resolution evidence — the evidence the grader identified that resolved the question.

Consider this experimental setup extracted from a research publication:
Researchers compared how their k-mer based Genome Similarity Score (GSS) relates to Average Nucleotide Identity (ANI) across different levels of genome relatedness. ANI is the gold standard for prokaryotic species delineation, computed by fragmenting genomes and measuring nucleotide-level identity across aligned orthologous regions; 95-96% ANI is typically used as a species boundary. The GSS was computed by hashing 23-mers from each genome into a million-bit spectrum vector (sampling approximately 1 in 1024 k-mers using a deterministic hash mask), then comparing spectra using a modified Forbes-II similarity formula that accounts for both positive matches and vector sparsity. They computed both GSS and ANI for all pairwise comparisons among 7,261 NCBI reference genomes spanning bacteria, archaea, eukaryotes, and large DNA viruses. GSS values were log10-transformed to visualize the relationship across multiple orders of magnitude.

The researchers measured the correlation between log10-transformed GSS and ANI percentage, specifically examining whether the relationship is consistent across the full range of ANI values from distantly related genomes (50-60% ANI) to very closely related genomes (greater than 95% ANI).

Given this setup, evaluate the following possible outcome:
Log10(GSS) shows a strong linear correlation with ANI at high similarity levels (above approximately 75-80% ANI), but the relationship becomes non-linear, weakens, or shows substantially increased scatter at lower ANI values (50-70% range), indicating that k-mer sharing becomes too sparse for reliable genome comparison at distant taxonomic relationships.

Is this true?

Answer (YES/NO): YES